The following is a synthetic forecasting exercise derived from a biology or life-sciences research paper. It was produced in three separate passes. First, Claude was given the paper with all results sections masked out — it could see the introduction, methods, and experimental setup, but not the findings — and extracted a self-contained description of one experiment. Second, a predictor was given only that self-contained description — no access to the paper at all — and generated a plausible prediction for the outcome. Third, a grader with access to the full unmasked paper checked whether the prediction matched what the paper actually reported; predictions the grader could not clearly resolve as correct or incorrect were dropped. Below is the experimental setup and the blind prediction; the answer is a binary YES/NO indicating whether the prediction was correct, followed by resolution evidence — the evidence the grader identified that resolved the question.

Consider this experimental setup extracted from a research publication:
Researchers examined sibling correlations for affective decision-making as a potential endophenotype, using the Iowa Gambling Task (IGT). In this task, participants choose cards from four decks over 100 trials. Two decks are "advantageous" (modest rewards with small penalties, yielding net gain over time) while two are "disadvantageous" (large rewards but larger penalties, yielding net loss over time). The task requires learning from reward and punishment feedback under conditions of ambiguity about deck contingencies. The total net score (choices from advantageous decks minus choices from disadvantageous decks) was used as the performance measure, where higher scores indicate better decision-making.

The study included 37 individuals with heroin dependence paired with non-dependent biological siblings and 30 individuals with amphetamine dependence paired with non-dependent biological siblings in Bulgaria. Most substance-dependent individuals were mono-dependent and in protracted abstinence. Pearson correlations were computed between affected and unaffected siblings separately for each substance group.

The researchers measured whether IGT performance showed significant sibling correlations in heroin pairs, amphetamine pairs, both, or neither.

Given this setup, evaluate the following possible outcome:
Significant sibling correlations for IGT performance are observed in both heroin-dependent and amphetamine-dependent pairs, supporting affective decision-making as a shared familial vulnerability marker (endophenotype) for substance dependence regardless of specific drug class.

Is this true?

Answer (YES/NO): NO